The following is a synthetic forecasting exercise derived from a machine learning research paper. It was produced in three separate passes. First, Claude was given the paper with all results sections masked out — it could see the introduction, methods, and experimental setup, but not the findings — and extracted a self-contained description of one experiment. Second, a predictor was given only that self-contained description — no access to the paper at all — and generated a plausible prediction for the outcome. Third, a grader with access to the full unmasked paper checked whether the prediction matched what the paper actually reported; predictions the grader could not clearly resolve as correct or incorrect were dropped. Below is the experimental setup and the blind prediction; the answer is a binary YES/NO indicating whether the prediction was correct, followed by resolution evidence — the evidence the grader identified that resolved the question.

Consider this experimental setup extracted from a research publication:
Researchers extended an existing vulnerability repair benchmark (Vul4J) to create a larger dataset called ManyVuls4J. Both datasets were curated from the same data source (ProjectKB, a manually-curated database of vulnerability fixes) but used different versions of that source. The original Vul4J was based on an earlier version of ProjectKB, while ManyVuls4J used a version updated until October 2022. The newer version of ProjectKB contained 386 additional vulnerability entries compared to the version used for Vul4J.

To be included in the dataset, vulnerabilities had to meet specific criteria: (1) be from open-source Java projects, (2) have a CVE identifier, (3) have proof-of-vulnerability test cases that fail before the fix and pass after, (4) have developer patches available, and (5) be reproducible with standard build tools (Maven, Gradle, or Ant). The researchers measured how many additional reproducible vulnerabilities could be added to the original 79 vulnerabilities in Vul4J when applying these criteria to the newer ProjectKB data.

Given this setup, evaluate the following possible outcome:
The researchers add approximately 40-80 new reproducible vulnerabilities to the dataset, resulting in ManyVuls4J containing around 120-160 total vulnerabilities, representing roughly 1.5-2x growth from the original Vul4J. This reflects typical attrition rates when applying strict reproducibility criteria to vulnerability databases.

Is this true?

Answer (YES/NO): NO